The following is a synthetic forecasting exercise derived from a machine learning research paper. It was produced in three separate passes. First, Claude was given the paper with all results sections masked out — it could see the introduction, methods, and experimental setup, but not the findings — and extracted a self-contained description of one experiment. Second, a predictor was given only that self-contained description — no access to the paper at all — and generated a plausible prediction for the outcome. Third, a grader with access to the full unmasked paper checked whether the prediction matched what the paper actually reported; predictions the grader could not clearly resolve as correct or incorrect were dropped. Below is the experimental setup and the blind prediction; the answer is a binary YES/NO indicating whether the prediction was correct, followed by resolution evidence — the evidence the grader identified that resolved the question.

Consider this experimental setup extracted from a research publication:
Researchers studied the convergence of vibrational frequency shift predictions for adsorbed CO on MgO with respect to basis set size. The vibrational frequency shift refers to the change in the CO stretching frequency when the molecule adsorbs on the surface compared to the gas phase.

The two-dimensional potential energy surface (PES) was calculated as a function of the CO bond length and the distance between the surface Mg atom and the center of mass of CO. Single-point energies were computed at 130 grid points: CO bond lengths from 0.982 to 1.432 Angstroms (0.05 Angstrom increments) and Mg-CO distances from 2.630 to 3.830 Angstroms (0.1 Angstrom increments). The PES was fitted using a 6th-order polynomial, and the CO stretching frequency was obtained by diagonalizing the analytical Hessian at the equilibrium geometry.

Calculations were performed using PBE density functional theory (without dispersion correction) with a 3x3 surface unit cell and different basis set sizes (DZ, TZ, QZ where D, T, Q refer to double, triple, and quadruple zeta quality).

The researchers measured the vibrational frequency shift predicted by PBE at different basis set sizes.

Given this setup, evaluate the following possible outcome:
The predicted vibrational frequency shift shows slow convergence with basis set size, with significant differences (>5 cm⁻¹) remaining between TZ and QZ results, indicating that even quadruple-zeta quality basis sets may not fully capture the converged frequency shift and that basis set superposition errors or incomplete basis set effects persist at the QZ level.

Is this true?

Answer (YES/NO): NO